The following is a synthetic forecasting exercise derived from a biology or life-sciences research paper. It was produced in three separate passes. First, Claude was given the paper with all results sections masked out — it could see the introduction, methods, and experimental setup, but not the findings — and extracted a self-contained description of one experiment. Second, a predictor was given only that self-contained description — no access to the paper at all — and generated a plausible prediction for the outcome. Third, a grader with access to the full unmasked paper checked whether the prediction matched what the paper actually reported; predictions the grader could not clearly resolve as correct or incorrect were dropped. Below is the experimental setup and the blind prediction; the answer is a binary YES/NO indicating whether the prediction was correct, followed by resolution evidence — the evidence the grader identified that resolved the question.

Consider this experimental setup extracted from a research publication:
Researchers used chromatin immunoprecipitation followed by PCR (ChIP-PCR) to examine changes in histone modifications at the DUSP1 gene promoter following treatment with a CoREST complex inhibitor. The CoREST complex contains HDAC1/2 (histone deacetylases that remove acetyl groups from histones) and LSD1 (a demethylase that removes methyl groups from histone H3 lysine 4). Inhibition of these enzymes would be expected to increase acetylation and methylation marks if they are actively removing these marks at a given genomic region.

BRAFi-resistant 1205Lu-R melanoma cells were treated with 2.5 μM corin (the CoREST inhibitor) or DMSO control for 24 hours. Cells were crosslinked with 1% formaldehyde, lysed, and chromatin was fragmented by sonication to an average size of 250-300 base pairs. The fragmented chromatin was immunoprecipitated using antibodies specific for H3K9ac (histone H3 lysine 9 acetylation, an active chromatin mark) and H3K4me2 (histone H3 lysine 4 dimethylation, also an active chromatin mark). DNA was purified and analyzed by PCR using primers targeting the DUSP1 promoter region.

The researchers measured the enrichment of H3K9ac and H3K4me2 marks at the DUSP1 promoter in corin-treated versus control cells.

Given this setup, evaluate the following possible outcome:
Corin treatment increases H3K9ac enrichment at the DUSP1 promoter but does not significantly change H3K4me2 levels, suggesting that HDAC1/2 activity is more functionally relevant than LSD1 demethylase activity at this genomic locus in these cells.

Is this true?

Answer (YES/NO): NO